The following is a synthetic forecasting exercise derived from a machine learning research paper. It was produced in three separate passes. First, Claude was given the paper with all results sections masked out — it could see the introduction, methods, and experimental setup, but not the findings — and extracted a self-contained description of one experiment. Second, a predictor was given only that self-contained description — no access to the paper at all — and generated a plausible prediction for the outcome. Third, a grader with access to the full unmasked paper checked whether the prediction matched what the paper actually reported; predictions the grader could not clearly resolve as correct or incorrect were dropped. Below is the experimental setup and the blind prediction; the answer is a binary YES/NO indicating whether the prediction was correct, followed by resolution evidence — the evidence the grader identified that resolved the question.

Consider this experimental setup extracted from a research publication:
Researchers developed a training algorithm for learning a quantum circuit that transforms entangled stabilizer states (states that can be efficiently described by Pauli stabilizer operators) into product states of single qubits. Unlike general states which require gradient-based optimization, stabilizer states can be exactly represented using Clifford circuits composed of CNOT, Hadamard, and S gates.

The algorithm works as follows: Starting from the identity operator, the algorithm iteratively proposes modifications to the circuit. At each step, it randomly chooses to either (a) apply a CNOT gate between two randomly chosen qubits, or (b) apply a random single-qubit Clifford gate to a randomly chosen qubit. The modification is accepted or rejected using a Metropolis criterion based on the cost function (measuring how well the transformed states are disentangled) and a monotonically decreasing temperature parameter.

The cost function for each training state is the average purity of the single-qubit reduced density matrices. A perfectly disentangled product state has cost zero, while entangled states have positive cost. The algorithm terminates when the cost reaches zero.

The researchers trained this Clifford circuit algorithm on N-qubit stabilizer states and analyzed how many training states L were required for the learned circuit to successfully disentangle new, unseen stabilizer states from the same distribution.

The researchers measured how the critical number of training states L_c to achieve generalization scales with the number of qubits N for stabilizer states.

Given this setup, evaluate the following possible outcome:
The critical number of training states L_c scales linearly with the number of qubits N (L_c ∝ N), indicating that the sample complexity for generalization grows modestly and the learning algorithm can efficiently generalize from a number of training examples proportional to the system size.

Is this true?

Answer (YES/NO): YES